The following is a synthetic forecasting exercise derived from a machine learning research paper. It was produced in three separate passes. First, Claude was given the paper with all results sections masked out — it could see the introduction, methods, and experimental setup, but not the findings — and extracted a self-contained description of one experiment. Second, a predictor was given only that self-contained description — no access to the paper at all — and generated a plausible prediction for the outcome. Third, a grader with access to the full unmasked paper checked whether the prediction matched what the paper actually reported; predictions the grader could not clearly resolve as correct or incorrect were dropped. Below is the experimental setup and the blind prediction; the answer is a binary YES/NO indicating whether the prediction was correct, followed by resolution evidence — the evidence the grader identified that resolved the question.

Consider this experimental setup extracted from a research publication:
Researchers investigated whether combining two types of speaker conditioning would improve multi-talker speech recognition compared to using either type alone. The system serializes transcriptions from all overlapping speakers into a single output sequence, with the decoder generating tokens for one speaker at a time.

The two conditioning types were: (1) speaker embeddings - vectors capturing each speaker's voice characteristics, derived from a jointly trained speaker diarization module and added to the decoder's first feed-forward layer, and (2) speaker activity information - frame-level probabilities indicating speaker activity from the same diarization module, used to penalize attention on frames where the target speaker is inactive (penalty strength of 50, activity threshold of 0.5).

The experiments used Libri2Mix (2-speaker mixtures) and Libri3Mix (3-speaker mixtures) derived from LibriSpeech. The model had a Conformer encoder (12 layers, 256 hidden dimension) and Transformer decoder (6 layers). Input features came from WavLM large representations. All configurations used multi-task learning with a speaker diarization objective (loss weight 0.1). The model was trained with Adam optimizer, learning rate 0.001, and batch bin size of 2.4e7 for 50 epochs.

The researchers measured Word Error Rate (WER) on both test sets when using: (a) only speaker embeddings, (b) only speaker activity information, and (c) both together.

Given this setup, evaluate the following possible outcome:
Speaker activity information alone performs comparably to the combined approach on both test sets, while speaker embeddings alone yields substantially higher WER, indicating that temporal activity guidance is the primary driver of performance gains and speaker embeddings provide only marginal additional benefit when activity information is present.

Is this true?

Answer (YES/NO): NO